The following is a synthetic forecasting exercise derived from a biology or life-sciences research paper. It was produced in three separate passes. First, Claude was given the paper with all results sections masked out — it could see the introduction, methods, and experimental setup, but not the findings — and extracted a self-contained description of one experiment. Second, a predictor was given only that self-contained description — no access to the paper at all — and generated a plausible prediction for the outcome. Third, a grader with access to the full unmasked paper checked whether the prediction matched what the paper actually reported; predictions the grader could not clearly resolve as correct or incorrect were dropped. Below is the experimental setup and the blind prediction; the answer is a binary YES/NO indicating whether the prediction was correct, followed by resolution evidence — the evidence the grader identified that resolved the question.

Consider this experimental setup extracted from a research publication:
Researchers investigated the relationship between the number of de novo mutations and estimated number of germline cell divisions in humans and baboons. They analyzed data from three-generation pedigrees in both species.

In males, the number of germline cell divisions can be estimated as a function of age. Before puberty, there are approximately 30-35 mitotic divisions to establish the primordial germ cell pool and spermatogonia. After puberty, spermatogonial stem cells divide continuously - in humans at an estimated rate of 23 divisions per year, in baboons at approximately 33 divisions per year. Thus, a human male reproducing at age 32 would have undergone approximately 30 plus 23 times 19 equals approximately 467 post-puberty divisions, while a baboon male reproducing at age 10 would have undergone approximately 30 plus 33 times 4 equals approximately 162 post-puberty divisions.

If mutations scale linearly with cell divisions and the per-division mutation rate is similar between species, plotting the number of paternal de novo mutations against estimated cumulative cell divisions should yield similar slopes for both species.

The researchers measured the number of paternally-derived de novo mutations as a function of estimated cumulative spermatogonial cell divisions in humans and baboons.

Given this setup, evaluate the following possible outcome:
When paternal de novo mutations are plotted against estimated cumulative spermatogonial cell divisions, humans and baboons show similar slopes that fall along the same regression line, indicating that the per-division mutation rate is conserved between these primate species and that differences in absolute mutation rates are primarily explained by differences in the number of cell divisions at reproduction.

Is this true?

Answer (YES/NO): NO